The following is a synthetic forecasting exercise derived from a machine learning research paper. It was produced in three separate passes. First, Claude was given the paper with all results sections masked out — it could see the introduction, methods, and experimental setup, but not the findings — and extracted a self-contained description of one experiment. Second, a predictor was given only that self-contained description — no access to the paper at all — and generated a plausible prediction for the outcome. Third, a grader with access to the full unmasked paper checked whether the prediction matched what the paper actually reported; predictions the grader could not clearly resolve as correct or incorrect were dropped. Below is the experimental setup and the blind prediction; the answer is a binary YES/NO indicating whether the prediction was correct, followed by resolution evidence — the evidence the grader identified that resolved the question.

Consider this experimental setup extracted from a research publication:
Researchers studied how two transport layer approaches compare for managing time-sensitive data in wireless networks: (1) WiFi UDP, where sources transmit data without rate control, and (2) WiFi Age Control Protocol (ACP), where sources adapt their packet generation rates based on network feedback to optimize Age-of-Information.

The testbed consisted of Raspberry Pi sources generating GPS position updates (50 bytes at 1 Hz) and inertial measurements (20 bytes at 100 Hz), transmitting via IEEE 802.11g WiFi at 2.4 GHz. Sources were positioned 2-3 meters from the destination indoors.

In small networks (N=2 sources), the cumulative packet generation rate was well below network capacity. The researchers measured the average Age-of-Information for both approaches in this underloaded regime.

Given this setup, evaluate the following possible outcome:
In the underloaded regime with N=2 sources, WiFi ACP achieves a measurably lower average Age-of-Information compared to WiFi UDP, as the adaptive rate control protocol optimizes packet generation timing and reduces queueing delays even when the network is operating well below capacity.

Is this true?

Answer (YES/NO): NO